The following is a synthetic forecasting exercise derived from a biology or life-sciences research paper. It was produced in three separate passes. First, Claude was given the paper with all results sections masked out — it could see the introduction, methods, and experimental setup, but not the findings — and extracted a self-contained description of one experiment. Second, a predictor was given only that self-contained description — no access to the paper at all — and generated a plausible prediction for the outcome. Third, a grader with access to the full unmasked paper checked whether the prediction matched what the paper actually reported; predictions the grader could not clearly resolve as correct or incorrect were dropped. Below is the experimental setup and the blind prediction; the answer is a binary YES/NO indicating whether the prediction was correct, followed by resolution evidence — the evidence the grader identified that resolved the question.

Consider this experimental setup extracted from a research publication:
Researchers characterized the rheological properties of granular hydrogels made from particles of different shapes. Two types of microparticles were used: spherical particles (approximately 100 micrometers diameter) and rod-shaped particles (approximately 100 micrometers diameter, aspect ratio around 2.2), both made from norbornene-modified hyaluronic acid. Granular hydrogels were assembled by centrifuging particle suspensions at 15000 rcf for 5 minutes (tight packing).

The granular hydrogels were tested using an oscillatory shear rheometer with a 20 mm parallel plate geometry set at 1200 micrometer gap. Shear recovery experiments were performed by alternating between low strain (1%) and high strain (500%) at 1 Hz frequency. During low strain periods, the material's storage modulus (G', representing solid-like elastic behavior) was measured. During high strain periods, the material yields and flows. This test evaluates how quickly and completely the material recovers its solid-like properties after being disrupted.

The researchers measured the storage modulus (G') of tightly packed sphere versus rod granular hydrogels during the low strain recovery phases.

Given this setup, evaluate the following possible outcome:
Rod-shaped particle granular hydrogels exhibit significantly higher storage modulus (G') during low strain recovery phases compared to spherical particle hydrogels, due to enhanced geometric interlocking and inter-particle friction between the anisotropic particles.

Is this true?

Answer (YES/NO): YES